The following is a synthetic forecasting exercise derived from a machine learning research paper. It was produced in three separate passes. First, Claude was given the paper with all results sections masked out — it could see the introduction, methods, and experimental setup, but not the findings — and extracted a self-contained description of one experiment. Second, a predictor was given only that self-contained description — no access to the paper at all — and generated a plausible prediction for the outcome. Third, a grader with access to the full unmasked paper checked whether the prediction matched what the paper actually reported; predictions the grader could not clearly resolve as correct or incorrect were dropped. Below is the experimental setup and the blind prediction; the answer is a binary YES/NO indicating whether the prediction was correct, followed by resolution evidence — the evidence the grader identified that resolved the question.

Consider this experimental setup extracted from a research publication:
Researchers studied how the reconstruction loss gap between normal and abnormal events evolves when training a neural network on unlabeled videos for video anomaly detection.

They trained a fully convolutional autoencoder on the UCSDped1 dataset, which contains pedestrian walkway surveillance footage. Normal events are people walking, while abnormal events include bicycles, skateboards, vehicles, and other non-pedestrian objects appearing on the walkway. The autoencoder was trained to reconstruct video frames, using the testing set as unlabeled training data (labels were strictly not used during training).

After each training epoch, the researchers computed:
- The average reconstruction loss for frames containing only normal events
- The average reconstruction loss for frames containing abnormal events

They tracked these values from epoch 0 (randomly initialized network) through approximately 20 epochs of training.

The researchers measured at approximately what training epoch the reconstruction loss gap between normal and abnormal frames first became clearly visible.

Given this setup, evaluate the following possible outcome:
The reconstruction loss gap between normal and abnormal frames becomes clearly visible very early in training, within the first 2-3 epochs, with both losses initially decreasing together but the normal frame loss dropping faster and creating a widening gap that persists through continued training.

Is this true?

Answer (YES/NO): NO